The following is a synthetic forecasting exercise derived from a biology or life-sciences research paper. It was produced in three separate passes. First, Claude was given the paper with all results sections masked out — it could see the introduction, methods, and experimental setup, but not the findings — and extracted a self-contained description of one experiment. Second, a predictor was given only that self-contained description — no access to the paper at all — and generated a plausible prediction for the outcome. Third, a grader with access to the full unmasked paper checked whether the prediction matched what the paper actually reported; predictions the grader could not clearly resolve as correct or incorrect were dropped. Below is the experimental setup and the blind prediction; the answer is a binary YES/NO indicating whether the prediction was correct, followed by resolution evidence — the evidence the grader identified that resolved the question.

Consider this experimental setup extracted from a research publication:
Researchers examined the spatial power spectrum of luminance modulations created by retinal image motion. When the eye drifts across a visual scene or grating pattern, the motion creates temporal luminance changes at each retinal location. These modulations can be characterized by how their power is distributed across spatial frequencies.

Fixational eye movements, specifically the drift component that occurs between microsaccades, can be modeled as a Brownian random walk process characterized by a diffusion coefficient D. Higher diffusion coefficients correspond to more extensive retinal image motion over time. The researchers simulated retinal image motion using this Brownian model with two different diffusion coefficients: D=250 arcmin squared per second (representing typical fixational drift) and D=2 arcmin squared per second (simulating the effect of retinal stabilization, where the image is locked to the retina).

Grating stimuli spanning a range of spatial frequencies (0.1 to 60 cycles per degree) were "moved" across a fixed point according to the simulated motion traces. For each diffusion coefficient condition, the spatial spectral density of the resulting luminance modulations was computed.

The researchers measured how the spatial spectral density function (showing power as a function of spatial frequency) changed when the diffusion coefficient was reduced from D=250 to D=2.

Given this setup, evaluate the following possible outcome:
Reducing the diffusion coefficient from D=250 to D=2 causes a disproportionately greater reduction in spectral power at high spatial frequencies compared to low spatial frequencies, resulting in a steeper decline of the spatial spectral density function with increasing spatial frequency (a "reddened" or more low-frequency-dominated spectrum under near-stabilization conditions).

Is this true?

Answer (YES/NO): NO